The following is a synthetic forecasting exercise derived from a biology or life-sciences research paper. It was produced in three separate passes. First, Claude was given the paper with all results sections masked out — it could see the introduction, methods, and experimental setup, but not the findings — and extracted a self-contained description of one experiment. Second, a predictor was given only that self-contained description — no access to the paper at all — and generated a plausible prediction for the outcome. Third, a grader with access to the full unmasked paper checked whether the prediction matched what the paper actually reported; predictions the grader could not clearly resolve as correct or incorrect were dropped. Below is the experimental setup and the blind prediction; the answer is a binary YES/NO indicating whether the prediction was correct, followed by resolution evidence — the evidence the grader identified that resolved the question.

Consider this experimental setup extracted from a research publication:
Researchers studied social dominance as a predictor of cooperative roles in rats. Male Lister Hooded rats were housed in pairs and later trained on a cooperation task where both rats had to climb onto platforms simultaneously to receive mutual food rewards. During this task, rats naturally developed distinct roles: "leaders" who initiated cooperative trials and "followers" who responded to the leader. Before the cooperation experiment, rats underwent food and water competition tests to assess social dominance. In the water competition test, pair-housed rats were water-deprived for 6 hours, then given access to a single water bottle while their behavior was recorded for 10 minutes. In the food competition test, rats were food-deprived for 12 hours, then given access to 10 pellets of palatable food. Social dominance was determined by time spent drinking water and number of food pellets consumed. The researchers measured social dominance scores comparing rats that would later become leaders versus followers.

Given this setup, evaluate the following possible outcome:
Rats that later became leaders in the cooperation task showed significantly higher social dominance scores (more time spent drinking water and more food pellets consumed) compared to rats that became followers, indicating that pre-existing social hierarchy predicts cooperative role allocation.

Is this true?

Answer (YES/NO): NO